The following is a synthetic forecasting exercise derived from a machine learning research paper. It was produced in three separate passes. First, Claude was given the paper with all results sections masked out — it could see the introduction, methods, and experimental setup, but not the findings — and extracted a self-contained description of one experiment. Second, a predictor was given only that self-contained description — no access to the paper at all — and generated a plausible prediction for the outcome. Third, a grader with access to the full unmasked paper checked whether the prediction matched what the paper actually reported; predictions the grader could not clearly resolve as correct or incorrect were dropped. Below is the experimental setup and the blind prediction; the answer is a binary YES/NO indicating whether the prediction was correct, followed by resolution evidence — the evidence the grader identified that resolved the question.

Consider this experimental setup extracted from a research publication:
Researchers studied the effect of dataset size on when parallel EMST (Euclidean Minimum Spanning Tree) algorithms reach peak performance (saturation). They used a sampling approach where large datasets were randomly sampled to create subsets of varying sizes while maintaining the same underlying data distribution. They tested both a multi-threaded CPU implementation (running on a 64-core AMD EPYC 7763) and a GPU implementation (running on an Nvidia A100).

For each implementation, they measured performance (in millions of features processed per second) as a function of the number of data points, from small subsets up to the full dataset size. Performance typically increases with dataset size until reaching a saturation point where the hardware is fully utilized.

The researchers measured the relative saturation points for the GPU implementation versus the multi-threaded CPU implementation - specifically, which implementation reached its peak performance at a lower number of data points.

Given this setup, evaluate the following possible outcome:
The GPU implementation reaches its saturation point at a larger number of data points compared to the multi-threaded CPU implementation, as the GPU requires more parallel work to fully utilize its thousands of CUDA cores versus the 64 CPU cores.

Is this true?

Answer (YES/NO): NO